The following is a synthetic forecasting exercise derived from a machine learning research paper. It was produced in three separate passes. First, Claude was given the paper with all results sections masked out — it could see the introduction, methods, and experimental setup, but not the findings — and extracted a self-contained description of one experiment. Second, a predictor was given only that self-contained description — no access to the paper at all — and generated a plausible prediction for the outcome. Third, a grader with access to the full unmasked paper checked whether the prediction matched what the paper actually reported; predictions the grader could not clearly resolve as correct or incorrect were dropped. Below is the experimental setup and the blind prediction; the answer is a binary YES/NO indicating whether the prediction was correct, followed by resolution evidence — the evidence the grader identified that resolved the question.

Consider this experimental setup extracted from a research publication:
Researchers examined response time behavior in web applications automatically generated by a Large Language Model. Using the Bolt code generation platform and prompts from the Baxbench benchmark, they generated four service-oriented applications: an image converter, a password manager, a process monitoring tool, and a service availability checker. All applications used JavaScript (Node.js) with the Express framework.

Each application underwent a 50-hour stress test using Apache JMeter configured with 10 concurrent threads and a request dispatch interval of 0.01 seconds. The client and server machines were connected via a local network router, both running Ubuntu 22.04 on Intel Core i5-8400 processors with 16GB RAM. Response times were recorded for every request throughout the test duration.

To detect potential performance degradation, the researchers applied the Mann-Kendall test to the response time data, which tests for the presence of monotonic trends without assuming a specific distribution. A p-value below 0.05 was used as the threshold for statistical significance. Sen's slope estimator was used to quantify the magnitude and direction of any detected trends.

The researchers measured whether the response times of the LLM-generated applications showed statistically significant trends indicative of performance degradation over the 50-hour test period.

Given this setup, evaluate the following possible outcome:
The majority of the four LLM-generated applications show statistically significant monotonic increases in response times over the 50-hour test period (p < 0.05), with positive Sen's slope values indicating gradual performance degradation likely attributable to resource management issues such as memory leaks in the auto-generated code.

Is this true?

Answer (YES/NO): NO